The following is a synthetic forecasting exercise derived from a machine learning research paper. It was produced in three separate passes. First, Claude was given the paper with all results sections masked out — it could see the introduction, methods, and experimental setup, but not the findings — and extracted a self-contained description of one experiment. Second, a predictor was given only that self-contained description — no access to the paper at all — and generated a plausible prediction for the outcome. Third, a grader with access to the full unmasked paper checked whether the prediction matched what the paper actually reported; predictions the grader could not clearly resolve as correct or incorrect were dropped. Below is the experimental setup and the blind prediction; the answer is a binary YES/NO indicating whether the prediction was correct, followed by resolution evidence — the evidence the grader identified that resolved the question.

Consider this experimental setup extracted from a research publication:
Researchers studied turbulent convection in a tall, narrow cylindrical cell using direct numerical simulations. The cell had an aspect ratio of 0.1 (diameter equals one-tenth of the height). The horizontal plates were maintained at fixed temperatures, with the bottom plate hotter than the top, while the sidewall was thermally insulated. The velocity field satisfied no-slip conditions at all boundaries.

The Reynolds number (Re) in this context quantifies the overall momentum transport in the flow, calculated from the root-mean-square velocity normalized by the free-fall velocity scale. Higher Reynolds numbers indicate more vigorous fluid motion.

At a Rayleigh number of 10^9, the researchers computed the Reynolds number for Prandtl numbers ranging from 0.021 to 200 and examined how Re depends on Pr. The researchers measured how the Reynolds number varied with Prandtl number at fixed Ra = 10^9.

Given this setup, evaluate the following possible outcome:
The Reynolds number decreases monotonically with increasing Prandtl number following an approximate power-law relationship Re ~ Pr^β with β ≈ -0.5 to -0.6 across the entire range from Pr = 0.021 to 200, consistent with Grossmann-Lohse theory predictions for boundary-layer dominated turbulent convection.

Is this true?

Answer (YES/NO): NO